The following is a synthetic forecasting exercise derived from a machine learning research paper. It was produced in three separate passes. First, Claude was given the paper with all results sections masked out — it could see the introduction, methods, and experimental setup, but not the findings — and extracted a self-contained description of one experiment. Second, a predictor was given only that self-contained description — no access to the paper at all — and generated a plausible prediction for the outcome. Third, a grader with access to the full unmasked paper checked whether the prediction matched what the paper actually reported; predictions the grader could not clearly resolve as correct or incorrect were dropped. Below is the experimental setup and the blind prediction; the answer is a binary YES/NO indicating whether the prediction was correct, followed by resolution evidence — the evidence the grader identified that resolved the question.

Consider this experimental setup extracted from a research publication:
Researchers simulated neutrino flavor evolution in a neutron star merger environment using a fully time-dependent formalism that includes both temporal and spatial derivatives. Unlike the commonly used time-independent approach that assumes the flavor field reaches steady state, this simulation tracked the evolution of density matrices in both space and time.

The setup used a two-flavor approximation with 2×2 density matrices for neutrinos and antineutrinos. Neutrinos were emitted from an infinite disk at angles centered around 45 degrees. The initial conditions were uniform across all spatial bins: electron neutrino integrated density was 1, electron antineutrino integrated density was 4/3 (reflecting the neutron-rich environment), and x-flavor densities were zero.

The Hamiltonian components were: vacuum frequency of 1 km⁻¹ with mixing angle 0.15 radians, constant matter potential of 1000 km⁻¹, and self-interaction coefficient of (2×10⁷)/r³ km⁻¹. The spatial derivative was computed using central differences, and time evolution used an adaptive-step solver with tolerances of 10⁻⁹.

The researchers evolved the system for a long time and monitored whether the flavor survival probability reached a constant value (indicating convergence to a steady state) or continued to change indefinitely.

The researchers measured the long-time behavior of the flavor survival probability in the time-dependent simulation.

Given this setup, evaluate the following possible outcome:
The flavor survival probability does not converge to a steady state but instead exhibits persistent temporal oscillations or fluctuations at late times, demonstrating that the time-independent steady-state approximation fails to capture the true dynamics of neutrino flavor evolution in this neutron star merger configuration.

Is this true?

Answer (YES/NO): NO